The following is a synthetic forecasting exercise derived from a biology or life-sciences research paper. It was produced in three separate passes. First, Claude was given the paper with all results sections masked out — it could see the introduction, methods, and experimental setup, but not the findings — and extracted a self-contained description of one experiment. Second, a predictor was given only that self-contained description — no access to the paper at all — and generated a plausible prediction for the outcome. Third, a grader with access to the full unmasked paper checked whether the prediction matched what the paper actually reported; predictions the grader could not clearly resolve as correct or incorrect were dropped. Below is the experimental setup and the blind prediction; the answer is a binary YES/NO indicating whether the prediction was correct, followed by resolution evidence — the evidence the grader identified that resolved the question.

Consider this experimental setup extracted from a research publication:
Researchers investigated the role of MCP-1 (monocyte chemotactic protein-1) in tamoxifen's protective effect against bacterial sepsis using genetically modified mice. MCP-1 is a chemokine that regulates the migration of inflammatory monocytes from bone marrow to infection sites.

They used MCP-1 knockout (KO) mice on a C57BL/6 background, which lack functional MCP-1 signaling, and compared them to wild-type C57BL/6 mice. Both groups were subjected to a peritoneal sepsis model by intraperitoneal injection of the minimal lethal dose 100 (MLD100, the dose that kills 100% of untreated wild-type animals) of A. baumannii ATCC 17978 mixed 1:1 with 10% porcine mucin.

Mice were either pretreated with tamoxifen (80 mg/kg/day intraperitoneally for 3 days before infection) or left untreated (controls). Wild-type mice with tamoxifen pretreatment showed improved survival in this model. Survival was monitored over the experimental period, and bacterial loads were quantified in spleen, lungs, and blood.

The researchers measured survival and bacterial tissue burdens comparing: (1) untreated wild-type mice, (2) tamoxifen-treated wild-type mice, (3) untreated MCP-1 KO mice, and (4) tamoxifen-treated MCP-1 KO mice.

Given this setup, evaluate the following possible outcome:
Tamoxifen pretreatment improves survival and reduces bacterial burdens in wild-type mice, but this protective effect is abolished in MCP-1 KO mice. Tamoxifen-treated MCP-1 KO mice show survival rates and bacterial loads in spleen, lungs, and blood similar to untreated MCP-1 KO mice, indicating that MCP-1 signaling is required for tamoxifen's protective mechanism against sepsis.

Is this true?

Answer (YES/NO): NO